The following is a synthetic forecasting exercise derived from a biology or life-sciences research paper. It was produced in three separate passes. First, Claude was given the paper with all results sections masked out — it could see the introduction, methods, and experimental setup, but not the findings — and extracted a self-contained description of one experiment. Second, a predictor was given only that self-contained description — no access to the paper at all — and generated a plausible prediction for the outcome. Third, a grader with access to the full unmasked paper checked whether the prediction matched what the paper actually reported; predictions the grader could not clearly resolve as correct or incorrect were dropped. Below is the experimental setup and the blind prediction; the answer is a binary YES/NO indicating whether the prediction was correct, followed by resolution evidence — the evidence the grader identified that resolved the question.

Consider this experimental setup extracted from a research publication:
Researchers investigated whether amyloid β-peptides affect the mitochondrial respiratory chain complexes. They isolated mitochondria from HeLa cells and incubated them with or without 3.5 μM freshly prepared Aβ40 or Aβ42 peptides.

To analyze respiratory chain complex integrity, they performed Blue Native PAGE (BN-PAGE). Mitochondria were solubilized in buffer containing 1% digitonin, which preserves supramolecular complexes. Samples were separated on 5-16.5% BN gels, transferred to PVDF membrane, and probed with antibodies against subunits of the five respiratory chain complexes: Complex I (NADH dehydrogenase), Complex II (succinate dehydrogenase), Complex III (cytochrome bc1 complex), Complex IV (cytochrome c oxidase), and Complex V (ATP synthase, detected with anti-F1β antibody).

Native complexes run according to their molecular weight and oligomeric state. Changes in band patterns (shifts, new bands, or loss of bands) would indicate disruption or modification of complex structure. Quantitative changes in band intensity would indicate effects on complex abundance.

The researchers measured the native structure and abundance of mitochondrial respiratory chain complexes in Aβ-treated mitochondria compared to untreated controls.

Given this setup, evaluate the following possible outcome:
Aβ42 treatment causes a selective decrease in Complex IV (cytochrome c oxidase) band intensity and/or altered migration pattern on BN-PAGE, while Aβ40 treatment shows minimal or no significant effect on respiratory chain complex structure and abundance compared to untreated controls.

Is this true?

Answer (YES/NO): NO